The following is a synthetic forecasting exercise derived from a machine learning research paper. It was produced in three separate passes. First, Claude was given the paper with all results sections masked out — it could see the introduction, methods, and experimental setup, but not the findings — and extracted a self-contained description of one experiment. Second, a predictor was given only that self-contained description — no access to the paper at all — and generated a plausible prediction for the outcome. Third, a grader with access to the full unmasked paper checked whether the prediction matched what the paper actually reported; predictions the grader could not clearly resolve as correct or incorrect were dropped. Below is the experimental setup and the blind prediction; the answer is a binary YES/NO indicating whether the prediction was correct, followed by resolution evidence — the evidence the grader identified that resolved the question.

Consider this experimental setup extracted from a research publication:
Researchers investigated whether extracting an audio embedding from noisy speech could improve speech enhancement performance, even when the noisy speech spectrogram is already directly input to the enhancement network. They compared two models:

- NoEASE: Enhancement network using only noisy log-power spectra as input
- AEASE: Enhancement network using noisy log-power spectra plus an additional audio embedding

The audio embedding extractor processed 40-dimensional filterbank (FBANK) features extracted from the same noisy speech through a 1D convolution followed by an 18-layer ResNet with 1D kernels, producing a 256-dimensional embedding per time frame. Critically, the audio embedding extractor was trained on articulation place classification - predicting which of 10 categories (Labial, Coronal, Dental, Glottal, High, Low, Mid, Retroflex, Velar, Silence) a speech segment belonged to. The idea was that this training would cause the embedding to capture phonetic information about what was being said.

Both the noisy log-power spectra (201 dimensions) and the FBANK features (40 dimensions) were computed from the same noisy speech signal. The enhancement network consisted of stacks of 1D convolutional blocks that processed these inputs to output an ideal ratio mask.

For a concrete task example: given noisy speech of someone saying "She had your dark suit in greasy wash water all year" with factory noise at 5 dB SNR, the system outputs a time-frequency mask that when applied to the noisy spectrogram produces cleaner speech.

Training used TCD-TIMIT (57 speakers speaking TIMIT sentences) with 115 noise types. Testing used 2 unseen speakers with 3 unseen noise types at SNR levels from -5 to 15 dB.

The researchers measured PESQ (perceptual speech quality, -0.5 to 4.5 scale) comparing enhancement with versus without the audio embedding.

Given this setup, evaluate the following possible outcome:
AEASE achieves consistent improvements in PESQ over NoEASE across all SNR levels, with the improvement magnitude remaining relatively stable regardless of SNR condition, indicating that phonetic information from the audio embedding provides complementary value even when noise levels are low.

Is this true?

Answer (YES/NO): NO